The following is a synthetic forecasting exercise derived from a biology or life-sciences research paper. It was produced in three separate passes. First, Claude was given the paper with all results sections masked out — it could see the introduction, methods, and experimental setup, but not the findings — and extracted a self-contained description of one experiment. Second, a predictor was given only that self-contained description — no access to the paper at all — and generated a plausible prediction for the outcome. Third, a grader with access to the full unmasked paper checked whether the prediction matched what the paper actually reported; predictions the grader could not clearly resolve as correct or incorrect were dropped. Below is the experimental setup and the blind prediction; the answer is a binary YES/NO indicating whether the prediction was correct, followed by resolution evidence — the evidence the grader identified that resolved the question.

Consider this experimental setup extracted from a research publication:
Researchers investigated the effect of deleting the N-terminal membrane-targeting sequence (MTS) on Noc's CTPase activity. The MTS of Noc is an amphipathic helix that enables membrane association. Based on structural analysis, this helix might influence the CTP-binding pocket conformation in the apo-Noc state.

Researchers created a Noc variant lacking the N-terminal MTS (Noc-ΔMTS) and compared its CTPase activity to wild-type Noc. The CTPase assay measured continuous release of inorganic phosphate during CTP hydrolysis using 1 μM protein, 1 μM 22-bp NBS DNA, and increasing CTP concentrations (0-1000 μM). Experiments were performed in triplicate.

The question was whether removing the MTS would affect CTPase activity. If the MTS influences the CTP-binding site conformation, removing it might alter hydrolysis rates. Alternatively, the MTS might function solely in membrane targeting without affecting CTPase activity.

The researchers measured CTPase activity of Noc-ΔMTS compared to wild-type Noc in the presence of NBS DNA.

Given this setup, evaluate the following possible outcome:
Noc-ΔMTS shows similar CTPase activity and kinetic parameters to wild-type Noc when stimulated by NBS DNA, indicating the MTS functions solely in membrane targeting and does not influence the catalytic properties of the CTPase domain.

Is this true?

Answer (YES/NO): NO